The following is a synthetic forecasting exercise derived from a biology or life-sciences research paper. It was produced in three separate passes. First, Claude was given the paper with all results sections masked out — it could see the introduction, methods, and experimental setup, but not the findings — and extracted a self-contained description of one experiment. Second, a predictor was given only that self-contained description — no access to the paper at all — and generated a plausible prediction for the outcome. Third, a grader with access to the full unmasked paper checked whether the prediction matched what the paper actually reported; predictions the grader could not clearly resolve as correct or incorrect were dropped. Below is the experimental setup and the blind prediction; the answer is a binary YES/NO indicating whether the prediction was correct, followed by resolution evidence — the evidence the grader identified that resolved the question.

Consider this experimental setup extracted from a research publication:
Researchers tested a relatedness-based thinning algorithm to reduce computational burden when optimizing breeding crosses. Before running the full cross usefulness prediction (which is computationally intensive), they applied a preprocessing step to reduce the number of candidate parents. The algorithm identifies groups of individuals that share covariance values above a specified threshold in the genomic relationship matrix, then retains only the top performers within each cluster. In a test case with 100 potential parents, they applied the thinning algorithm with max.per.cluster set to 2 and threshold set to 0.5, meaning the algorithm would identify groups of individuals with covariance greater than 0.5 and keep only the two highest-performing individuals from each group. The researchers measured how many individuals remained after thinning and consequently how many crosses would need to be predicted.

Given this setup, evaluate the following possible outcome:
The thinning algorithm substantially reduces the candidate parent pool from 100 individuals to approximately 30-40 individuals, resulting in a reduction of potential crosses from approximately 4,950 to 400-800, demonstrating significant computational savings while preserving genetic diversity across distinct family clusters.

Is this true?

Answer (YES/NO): NO